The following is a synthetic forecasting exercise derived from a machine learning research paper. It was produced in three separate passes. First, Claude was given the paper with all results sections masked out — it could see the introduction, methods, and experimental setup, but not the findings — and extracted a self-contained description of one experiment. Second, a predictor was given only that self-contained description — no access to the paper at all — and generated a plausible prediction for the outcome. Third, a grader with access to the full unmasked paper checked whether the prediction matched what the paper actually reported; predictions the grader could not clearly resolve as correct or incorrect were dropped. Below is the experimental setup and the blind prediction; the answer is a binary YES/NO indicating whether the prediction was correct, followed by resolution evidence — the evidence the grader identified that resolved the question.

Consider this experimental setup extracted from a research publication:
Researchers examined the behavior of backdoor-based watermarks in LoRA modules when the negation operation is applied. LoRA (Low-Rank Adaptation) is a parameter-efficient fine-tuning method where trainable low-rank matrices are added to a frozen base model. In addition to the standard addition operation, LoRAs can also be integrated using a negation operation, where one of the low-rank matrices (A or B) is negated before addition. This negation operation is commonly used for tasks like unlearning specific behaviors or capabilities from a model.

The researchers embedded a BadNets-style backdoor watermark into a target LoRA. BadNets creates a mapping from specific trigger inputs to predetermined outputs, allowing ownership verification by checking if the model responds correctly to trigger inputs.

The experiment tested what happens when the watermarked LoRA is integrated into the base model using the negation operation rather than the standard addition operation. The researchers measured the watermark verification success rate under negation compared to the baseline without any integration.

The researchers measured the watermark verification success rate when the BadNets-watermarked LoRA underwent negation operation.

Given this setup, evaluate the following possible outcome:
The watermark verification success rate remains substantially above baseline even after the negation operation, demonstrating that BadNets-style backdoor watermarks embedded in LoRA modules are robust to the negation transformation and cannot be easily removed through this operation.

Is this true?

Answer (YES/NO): NO